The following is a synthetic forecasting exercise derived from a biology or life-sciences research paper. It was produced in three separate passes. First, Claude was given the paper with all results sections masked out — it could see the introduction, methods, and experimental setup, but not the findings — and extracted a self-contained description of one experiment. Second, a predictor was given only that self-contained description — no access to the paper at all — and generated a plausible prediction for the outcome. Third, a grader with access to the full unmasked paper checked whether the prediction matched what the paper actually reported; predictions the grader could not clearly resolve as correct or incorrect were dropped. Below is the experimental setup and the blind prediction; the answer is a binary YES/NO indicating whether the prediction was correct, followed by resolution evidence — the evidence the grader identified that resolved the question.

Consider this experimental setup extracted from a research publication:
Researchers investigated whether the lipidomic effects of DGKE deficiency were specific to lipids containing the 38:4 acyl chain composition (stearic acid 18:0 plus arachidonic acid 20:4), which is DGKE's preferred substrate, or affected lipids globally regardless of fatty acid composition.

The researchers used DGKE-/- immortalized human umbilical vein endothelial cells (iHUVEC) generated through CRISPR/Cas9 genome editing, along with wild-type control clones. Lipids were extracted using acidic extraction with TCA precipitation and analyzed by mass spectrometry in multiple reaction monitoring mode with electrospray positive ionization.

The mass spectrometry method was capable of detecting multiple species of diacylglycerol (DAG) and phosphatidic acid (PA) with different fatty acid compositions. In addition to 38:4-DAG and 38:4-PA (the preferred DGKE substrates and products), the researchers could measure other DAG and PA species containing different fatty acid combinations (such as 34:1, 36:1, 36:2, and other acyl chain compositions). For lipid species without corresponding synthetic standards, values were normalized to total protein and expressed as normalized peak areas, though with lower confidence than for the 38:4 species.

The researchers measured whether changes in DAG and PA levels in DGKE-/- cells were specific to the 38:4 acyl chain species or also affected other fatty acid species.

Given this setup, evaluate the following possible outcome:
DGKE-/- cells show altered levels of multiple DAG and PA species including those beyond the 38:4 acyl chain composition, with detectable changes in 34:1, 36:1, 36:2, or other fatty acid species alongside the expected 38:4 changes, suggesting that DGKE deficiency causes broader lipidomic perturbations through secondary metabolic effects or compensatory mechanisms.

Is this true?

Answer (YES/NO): YES